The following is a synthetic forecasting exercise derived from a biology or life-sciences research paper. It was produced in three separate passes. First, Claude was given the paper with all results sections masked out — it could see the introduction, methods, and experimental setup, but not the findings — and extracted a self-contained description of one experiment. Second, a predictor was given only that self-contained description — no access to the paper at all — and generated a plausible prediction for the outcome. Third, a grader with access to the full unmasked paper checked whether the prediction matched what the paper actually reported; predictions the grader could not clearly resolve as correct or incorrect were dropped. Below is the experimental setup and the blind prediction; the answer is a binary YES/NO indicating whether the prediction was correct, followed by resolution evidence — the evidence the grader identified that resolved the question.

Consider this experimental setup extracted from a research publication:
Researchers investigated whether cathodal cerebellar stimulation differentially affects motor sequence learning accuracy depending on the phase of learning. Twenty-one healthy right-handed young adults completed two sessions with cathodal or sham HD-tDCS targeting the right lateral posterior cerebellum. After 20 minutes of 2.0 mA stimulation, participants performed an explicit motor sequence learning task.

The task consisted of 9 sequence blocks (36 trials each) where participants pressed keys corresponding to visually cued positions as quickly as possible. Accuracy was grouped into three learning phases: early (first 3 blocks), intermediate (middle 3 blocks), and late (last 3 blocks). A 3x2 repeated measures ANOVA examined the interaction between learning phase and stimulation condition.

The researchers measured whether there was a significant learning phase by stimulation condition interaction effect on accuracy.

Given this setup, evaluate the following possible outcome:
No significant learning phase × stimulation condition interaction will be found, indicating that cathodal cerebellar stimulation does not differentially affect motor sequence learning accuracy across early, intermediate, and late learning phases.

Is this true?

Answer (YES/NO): NO